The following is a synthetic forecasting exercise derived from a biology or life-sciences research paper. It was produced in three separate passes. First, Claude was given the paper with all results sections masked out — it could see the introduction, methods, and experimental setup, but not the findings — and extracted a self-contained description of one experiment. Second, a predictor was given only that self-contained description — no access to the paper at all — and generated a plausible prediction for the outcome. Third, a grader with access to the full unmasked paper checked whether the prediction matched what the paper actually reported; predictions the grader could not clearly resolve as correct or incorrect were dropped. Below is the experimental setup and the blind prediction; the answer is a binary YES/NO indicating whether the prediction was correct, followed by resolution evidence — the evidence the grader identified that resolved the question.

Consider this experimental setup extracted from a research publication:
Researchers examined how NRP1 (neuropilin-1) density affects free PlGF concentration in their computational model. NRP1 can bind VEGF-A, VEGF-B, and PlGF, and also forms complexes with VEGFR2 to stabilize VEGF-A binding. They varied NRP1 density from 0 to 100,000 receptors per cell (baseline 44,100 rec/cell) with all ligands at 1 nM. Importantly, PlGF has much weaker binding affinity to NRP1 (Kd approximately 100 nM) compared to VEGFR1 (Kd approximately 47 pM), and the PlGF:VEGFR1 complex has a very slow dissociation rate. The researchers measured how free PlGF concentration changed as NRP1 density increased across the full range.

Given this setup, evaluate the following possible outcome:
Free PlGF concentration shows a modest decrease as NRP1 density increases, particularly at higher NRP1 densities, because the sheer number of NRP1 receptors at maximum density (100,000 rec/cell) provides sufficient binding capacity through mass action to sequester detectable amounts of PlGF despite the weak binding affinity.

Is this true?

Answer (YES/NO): NO